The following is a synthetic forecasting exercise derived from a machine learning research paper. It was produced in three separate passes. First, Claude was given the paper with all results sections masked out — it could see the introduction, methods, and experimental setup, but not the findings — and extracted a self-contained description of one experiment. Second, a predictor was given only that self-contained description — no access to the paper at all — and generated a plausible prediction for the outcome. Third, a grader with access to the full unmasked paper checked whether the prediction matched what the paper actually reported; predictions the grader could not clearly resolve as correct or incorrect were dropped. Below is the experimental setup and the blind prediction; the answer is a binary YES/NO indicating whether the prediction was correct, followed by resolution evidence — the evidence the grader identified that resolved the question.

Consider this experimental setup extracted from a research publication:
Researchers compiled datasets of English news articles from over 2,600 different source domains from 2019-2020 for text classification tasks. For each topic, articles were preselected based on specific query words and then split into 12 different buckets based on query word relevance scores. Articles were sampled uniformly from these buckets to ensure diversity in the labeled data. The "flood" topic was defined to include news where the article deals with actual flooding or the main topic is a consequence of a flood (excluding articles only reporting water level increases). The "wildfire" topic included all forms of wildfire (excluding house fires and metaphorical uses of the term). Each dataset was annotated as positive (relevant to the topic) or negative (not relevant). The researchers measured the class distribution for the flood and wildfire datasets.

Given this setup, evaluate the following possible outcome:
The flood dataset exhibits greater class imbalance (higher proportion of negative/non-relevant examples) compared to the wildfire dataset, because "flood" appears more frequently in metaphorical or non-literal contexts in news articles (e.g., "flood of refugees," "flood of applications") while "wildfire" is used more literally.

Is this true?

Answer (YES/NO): NO